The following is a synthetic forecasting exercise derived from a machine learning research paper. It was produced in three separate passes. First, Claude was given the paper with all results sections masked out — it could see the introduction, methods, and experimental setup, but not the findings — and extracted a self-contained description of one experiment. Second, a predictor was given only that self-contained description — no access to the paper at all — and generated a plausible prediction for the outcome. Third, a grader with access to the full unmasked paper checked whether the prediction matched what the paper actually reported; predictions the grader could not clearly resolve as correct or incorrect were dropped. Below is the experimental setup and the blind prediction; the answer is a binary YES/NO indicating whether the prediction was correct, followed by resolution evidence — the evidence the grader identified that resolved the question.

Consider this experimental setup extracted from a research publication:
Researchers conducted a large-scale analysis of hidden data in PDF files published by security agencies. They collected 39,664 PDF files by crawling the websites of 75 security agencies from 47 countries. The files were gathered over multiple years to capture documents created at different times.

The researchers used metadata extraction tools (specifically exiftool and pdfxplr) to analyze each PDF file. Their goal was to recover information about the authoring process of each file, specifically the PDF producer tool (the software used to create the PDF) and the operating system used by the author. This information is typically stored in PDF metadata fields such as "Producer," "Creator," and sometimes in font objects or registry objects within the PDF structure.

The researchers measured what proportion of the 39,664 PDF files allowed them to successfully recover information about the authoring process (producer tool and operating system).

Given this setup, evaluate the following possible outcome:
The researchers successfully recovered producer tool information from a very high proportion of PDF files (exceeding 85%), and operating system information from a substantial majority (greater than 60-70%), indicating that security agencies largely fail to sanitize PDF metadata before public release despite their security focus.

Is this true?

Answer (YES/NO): NO